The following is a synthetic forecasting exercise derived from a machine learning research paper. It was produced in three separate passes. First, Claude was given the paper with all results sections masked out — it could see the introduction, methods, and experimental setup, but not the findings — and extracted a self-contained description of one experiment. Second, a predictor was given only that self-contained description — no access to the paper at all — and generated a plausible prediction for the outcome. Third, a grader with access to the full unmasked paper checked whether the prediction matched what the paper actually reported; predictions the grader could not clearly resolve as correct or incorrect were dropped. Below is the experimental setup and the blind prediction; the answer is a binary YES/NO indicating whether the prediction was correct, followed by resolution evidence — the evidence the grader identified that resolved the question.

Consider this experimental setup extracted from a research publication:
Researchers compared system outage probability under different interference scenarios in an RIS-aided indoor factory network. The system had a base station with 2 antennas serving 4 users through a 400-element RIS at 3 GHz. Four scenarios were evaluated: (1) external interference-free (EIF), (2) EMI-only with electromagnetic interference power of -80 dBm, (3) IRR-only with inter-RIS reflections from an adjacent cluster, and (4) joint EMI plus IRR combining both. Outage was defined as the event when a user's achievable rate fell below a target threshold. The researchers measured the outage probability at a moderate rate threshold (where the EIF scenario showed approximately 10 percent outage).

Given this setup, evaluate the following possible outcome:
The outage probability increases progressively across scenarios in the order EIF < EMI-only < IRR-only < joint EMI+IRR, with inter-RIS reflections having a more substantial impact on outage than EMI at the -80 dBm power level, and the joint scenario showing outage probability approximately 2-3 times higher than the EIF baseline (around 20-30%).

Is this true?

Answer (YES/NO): NO